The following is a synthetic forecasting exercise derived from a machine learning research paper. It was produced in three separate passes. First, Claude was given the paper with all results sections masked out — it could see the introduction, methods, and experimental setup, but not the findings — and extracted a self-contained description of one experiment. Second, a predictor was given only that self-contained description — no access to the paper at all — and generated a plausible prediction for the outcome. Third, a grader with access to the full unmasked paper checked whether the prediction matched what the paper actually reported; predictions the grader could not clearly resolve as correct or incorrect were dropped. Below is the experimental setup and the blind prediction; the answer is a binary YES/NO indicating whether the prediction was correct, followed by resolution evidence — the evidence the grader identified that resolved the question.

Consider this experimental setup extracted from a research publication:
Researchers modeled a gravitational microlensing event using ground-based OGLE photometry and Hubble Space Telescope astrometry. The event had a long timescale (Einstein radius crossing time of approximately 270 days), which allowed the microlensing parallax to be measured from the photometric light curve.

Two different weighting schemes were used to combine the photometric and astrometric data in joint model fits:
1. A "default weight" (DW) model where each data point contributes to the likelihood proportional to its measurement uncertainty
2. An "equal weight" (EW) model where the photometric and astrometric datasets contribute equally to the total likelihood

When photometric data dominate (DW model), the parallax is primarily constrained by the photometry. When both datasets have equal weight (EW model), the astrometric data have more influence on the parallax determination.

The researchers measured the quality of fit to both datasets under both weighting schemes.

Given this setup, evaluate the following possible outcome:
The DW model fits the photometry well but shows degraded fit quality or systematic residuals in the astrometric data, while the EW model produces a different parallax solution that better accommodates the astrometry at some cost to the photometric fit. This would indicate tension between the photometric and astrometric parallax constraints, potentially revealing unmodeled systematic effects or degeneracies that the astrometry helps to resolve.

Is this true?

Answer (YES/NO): NO